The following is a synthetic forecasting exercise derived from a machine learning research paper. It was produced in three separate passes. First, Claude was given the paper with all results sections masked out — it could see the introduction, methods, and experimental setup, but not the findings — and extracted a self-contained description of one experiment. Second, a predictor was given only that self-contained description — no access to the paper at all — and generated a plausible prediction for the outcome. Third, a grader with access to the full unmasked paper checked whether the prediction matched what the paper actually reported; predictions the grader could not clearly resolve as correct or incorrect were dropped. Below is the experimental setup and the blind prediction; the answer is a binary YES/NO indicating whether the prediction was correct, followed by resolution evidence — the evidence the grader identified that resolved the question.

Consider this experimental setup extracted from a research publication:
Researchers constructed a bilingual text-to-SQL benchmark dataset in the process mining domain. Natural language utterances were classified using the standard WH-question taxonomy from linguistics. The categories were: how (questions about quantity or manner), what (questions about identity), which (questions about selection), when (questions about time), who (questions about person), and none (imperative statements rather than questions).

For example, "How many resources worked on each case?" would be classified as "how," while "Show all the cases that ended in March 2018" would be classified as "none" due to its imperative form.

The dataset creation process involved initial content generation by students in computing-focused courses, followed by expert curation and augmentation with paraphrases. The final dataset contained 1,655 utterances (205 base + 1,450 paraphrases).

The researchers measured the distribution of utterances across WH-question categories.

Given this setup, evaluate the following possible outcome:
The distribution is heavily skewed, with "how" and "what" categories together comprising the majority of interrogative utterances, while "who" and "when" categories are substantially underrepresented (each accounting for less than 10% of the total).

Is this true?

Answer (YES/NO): YES